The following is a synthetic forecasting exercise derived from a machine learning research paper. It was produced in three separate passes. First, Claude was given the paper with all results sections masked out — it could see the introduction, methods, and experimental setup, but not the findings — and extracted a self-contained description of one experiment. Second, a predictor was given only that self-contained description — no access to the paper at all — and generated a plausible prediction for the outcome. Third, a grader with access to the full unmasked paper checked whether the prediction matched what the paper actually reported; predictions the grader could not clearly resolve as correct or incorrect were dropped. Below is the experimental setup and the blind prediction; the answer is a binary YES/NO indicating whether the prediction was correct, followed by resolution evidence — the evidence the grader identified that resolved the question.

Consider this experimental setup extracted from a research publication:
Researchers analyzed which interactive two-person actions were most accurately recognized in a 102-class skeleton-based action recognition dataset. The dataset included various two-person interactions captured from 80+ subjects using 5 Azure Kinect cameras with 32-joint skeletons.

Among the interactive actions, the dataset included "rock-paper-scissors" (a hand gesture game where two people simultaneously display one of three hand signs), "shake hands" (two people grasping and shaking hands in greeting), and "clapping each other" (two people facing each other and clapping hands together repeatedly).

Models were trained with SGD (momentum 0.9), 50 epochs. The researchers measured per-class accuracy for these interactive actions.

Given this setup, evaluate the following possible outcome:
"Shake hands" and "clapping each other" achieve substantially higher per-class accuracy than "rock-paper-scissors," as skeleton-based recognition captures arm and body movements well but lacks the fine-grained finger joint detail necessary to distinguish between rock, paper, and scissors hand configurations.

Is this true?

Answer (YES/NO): NO